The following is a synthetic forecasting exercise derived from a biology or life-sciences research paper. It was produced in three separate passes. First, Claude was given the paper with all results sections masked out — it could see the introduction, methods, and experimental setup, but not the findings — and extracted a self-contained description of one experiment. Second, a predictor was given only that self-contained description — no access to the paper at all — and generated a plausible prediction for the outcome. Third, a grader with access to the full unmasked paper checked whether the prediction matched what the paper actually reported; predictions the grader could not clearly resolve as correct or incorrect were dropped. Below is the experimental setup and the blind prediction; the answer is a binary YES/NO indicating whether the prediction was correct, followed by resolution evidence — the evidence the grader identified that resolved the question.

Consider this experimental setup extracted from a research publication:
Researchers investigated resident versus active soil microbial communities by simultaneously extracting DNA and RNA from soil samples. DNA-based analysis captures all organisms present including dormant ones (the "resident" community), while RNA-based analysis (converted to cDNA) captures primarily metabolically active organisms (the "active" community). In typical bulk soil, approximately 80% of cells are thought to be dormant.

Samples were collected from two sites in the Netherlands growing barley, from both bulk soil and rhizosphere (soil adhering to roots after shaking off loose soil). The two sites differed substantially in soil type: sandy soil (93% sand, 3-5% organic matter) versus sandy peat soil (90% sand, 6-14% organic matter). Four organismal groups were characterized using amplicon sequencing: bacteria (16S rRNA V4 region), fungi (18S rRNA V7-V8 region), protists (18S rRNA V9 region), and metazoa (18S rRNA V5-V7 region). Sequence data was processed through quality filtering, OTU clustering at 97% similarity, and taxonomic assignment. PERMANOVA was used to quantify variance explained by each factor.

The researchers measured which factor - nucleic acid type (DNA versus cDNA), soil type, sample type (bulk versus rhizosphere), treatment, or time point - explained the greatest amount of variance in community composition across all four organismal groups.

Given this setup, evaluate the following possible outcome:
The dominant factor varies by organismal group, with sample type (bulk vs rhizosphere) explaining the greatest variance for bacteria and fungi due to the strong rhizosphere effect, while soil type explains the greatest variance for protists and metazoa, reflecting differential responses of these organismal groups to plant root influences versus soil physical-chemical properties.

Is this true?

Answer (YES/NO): NO